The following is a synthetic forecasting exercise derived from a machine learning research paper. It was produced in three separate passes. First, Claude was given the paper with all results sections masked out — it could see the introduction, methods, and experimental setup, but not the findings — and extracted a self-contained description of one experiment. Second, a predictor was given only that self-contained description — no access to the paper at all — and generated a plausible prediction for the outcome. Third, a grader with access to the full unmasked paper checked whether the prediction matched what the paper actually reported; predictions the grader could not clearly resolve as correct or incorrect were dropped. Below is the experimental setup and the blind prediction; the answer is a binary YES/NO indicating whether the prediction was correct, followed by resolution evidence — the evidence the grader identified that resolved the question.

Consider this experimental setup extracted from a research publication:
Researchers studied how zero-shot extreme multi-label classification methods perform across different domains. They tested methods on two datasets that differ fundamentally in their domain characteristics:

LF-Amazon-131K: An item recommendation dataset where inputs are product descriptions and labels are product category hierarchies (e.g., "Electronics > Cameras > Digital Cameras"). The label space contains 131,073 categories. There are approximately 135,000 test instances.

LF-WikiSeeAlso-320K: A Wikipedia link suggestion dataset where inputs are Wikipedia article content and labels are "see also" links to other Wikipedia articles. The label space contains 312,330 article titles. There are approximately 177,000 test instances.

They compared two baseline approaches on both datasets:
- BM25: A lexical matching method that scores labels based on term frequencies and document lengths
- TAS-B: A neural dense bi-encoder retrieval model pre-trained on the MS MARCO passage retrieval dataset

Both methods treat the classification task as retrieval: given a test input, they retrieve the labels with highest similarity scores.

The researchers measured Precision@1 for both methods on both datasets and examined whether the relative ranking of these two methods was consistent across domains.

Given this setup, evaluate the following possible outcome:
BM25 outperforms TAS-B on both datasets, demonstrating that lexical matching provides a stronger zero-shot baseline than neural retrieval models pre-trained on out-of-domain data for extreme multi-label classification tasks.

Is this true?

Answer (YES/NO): NO